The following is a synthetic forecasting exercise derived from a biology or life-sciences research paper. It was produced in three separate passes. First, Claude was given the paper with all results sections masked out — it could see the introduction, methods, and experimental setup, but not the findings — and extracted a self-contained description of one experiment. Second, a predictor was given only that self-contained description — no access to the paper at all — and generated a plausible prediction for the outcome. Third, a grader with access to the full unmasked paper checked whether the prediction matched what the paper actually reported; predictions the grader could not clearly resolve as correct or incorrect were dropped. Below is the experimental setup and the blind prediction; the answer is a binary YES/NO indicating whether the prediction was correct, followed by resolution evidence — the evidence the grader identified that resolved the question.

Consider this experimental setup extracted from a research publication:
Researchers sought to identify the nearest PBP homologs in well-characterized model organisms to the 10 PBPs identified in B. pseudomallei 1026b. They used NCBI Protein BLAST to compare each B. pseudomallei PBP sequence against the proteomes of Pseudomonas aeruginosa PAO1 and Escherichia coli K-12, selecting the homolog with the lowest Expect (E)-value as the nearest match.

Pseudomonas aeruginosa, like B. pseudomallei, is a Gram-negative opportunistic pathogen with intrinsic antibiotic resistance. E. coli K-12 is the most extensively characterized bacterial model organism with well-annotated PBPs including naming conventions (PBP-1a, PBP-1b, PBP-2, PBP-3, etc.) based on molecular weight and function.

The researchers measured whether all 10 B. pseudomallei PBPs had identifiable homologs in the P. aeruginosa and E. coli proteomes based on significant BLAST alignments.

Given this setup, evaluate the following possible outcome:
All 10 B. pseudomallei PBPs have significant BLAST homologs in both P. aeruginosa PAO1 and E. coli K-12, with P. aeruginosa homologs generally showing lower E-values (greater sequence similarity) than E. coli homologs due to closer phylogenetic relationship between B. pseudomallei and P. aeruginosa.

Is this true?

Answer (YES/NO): NO